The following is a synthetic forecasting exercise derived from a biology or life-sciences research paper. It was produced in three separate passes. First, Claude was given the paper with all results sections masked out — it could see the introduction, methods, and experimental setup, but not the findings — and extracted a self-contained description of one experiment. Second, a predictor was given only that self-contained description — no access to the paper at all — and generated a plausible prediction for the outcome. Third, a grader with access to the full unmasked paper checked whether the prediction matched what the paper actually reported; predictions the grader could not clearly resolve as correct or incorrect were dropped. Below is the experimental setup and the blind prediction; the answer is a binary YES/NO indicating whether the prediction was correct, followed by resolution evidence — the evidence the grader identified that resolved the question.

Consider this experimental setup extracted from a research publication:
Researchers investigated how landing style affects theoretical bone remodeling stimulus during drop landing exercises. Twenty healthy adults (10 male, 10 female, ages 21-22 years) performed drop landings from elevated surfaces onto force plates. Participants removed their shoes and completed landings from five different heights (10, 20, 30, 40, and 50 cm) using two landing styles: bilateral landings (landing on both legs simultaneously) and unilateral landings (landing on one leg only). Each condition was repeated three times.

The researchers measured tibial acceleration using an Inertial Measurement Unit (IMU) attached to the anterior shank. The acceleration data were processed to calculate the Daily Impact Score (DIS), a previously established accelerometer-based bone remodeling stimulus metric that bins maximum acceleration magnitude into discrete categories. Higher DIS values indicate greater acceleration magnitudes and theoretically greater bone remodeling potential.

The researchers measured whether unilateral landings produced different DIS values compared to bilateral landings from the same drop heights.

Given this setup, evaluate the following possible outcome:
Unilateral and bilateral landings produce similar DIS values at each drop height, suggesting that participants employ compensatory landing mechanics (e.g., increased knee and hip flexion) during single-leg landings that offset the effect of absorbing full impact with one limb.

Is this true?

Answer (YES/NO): NO